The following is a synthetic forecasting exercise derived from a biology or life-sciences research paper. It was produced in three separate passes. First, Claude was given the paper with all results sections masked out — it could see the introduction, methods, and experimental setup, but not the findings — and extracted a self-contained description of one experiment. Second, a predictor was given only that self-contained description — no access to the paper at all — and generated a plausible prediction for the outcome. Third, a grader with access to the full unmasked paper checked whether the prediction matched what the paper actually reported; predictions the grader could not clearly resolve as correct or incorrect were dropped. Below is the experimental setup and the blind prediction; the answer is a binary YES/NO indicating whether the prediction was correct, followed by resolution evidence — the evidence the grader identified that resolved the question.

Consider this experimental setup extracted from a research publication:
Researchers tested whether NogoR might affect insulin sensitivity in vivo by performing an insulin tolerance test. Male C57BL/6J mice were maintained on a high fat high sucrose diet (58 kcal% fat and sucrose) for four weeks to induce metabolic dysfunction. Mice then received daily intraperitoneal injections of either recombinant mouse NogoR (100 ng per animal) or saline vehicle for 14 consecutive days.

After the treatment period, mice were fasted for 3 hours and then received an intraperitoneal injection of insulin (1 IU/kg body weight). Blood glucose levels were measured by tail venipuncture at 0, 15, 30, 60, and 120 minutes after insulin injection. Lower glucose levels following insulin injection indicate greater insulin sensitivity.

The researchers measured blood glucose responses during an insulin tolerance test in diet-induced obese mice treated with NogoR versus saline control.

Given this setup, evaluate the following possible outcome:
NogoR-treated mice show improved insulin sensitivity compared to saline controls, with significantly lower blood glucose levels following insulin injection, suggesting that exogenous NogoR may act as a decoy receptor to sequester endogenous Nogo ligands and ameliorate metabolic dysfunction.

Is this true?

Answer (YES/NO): YES